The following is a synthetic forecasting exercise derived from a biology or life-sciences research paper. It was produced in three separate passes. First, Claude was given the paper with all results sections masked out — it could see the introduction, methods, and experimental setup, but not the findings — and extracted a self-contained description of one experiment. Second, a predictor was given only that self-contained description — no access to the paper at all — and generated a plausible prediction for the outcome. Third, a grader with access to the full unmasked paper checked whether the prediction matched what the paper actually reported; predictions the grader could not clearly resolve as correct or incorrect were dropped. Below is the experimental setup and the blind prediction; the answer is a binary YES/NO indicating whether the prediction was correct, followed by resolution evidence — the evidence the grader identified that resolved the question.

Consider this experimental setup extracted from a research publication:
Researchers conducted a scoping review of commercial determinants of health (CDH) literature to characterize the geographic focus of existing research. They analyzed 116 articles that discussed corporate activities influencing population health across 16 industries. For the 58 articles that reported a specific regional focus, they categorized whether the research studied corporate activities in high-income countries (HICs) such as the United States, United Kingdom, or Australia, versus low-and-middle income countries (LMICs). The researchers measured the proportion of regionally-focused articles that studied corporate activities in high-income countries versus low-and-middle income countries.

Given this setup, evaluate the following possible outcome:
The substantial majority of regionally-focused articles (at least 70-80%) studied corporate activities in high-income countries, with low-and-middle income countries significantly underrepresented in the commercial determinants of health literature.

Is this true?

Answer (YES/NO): YES